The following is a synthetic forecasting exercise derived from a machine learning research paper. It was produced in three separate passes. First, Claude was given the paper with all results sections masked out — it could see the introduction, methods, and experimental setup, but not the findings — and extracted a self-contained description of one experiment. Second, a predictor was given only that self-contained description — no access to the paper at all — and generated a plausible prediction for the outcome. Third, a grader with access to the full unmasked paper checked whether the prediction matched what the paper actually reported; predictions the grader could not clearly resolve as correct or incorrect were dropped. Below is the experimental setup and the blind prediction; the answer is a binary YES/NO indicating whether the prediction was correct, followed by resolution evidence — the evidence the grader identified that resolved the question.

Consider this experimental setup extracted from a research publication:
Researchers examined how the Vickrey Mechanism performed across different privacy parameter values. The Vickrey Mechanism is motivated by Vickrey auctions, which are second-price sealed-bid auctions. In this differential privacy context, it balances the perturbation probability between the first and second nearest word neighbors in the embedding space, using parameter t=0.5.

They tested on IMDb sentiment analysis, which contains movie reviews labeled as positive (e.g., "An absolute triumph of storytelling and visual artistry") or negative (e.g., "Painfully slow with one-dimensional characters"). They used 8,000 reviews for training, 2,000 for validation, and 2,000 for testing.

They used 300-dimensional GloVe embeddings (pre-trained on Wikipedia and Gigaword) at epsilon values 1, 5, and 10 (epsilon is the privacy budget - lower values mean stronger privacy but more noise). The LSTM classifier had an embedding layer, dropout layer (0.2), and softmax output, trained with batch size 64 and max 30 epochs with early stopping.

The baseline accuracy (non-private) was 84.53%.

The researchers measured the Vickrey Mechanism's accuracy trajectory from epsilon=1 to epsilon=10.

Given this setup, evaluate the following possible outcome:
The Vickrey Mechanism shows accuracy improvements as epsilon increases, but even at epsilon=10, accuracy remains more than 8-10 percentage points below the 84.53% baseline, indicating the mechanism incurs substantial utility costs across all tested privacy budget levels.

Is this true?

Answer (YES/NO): YES